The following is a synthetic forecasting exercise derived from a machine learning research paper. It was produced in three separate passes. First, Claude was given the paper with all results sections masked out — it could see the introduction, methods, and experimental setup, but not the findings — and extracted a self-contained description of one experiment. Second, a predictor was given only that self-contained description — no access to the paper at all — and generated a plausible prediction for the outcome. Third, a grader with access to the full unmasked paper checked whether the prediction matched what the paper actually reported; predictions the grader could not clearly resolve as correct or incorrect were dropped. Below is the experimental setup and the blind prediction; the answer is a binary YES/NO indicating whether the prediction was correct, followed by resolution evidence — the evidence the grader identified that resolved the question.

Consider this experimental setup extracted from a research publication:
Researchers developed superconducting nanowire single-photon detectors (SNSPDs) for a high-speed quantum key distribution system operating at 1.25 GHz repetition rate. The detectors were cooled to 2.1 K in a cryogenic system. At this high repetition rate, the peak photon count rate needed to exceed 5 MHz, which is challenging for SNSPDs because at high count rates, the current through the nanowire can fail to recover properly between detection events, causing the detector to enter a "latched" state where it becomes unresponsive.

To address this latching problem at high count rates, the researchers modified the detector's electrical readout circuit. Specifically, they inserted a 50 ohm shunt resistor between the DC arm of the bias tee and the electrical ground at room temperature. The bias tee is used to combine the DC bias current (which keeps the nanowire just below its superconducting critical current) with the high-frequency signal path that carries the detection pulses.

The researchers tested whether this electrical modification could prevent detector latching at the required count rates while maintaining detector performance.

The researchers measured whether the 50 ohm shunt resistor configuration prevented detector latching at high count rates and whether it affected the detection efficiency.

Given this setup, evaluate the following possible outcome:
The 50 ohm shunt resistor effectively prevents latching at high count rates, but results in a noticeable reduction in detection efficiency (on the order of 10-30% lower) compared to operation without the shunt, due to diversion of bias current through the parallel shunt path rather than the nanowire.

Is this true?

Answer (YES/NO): NO